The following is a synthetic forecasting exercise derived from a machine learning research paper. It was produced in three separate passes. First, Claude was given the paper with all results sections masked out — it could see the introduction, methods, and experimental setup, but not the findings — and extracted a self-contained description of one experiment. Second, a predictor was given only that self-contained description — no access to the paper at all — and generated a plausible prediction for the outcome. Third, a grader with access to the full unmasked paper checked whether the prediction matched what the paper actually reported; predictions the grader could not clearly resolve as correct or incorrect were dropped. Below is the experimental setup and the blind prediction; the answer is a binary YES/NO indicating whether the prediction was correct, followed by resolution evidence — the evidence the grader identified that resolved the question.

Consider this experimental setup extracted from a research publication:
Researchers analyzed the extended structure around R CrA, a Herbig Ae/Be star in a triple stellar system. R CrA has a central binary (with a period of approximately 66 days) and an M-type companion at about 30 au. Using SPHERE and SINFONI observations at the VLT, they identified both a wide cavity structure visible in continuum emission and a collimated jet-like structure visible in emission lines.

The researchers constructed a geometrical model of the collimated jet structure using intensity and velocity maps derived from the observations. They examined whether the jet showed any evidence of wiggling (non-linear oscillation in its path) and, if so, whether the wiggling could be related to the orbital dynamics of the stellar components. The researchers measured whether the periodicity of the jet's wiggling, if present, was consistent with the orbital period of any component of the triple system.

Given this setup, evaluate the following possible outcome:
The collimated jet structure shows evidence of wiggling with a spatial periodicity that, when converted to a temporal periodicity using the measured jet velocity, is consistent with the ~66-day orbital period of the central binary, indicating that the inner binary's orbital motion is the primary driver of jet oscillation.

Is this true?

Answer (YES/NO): YES